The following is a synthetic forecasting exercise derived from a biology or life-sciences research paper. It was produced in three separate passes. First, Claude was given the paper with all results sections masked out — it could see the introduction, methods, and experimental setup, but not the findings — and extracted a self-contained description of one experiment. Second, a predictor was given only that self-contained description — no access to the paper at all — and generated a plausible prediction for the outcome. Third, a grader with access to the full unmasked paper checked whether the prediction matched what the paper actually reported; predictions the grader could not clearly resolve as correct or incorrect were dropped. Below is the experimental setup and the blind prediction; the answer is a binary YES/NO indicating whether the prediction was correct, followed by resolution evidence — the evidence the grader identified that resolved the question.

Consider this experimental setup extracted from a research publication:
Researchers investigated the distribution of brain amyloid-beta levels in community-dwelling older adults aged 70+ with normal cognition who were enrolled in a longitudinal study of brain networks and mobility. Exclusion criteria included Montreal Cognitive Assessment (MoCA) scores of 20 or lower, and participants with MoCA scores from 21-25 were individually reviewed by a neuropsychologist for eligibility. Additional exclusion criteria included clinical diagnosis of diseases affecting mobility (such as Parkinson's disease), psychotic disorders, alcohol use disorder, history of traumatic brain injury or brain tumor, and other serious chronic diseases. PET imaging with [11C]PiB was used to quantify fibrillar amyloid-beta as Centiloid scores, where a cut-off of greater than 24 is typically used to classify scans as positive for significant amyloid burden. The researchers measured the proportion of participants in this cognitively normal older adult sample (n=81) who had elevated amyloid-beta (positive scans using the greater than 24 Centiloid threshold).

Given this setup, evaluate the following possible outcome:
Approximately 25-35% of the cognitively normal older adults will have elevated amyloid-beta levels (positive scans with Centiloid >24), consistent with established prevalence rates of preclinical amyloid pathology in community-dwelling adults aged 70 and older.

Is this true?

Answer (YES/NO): NO